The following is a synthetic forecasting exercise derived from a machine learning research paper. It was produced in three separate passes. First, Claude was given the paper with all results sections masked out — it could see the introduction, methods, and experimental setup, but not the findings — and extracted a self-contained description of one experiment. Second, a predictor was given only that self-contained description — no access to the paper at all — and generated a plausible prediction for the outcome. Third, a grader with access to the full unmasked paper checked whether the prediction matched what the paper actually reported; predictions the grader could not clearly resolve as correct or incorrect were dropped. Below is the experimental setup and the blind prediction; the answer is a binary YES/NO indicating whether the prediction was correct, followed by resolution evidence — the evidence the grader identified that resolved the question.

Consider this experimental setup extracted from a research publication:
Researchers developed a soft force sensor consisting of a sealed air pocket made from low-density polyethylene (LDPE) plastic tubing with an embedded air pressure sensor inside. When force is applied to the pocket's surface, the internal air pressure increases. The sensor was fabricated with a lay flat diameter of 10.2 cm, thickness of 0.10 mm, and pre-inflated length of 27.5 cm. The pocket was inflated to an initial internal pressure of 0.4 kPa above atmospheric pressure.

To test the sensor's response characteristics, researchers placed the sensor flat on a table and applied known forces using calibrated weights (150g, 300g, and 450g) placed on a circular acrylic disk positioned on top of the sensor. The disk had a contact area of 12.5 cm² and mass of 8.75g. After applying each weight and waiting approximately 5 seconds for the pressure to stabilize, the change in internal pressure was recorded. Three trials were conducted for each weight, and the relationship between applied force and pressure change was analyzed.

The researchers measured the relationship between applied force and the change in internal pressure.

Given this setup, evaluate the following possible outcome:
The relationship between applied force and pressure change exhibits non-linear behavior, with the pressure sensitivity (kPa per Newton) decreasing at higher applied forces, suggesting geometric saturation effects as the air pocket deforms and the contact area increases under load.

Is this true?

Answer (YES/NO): NO